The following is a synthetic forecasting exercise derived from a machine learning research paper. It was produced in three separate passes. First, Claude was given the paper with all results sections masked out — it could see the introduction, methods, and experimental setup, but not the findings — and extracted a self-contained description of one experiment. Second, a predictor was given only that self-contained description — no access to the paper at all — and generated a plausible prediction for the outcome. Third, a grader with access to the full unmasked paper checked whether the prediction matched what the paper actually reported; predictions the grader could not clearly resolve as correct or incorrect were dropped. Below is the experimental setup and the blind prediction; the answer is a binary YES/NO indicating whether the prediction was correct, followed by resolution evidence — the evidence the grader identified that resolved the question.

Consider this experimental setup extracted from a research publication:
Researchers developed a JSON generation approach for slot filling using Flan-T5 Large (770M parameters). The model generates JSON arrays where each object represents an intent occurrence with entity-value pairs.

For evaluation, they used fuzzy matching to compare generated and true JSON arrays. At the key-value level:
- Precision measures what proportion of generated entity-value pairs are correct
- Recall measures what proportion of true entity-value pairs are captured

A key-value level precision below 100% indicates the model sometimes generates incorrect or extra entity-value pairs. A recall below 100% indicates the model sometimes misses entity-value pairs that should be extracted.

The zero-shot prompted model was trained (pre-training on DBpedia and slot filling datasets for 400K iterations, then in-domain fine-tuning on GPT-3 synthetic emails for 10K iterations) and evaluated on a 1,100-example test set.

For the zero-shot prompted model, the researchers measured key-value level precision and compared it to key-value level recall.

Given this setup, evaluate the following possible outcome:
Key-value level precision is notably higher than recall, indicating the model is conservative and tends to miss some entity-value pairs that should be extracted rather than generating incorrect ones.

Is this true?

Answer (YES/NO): NO